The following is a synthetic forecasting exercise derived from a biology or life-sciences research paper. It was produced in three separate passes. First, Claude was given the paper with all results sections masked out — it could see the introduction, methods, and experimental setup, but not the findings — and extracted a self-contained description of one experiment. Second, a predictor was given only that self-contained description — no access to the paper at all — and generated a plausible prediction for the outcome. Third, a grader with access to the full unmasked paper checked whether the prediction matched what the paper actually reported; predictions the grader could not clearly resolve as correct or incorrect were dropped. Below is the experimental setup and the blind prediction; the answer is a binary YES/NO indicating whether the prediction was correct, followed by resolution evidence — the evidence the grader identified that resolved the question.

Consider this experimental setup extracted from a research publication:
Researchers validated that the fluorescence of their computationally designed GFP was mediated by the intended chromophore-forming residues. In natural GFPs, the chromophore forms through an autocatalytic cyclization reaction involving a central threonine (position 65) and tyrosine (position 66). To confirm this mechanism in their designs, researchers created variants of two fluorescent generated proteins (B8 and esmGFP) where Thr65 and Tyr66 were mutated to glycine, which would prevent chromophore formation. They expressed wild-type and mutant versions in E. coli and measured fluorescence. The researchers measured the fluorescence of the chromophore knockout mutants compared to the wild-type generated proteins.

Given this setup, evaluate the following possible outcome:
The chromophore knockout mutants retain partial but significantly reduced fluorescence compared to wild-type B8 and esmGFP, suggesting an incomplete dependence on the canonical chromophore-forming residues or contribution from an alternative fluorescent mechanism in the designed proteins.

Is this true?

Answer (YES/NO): NO